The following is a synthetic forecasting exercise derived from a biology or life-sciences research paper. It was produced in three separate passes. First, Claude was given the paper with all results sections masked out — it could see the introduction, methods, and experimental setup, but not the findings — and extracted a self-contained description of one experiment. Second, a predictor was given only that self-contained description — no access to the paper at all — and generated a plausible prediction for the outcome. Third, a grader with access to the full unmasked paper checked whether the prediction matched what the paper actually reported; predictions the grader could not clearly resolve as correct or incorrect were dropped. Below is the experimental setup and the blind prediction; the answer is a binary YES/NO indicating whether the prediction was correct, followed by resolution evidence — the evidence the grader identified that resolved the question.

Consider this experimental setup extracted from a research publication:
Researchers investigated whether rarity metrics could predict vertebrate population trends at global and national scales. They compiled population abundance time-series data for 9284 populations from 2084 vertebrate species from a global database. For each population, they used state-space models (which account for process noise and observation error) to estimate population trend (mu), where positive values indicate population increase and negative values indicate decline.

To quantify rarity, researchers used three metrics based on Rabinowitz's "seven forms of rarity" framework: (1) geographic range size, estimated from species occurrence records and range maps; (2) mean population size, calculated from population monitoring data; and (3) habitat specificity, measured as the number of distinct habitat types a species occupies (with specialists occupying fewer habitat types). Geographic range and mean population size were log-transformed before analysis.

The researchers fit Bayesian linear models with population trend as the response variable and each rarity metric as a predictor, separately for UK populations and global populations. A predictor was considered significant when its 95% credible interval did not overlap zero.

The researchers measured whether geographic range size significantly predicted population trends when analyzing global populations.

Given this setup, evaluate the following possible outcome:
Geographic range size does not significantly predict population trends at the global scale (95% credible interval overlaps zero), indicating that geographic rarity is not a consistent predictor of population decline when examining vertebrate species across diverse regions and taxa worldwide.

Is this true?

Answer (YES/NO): YES